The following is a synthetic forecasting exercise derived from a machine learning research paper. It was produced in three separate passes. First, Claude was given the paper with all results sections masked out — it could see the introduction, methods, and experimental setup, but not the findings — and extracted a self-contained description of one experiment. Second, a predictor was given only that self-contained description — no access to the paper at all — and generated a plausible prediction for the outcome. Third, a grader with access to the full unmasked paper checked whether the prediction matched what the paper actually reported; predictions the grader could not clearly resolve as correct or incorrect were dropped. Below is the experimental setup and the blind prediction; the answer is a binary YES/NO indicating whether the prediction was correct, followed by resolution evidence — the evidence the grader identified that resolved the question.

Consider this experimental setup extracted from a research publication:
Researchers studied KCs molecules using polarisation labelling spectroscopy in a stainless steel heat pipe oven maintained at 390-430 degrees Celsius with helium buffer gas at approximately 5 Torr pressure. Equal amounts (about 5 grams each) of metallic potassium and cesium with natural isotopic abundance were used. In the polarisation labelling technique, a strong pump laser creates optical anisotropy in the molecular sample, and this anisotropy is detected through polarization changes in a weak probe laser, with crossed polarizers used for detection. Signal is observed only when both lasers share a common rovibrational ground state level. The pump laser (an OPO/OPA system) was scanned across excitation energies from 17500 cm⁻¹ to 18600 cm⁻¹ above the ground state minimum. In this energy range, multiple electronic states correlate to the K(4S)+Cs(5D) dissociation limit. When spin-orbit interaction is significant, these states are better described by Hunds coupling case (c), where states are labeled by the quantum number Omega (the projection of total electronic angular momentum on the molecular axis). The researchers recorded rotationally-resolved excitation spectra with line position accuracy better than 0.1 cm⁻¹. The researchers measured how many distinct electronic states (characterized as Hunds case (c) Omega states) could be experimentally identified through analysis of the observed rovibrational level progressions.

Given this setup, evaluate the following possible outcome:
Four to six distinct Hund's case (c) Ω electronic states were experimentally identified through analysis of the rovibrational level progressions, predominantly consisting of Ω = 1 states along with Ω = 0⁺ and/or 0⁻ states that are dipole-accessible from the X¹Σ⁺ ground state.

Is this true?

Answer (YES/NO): NO